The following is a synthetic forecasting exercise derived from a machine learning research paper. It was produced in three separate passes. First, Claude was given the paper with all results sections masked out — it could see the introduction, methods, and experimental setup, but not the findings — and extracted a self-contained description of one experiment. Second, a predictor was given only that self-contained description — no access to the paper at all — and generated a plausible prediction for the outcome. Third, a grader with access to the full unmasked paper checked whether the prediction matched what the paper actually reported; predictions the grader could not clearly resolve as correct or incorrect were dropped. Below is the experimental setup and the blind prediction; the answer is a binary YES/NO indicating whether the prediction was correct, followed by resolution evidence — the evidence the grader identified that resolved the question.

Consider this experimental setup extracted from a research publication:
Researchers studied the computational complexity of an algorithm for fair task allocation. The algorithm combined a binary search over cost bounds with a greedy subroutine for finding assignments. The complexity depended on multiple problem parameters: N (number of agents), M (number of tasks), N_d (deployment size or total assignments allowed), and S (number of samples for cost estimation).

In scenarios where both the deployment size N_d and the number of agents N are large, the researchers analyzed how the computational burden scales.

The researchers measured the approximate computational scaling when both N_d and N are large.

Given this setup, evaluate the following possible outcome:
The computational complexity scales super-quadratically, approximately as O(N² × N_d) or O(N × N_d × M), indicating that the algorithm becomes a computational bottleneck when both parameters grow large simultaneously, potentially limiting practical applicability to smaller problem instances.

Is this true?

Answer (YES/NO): NO